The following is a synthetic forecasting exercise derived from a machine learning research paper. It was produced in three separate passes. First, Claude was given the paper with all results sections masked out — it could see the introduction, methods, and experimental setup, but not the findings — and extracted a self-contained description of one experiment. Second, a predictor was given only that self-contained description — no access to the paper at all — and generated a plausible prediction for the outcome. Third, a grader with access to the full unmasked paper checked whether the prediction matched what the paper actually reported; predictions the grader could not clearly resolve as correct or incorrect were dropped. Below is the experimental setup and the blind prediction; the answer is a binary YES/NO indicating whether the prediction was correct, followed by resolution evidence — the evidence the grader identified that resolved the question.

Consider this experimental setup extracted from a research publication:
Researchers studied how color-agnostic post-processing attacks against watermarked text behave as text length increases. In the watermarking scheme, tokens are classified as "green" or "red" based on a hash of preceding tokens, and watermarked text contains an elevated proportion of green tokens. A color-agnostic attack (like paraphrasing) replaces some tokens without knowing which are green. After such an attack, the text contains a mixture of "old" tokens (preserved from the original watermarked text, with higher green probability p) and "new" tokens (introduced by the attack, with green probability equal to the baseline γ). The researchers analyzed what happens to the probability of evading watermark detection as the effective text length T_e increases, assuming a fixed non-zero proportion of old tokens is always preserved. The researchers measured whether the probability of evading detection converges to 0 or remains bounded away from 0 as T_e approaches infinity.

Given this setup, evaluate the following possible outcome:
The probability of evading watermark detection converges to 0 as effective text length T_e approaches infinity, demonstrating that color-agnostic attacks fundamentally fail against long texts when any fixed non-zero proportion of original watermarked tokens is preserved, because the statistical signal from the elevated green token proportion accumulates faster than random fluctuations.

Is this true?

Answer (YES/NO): YES